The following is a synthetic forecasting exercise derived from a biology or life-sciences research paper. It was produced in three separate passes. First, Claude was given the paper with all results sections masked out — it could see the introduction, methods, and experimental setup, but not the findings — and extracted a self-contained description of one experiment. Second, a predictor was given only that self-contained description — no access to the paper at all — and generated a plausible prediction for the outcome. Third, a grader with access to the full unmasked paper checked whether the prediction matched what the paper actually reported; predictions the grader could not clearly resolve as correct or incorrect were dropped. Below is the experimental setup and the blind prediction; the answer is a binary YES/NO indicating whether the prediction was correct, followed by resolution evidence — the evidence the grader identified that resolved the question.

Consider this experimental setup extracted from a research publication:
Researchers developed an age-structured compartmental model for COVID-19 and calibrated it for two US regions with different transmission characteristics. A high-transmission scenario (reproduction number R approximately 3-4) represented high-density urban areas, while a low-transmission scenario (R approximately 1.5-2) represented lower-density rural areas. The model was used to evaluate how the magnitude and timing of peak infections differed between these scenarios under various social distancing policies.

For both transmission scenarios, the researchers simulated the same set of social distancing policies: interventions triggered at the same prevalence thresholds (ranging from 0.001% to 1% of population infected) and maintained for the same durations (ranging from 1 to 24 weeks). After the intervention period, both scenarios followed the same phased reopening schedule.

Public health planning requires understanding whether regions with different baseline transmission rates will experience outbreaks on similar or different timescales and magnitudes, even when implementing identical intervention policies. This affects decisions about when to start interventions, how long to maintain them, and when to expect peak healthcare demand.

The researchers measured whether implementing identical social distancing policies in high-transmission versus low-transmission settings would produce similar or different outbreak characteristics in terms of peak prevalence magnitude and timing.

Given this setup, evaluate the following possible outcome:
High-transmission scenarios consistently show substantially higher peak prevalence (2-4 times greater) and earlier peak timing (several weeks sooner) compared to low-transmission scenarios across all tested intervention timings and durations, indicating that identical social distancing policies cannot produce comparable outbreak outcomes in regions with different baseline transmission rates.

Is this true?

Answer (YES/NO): NO